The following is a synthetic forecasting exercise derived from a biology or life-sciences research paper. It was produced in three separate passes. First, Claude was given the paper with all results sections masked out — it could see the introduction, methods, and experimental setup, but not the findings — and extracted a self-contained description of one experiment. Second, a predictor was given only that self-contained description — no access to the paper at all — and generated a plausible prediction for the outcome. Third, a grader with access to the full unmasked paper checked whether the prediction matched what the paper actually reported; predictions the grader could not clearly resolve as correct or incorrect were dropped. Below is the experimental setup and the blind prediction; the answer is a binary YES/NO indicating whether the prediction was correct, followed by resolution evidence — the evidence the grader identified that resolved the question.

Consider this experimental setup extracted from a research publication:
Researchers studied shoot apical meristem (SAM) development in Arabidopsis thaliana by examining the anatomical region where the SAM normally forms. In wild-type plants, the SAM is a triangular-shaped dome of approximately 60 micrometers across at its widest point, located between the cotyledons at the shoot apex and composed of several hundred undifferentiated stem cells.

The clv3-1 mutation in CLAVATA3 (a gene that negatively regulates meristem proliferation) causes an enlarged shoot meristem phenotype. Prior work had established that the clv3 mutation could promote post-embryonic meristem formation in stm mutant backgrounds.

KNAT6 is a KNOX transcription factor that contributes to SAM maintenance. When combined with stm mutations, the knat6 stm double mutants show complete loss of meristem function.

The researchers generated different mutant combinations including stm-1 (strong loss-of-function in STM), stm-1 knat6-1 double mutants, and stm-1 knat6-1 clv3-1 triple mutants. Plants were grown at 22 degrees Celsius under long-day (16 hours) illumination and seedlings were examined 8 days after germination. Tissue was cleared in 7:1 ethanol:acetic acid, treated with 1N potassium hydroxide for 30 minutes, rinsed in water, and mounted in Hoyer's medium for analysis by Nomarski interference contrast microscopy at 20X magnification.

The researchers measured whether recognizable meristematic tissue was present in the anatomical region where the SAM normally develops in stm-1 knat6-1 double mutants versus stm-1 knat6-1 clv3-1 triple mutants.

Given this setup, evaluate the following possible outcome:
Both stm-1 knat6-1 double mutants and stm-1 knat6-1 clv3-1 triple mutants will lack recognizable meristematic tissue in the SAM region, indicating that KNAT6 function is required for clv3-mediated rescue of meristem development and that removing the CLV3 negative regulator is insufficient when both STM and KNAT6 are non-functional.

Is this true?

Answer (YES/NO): YES